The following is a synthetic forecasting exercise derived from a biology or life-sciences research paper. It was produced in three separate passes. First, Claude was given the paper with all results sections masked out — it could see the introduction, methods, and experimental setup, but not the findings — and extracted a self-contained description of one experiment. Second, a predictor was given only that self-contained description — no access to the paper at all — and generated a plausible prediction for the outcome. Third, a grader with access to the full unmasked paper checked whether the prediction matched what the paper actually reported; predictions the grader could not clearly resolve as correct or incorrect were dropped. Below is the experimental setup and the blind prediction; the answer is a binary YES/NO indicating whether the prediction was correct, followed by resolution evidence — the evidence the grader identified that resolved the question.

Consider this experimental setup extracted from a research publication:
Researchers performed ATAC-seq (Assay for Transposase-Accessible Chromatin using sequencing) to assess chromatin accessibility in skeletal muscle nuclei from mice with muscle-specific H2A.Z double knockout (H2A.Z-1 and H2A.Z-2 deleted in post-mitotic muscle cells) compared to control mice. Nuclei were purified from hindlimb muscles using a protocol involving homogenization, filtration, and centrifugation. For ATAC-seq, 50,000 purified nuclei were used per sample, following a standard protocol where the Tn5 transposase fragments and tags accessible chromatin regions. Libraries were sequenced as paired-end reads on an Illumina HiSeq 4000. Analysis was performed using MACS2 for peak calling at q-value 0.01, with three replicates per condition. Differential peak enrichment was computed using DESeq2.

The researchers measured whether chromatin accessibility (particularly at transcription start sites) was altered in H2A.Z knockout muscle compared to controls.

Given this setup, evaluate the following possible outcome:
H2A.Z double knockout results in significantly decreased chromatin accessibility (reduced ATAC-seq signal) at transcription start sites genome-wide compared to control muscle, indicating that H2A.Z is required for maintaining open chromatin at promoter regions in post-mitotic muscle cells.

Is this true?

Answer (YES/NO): NO